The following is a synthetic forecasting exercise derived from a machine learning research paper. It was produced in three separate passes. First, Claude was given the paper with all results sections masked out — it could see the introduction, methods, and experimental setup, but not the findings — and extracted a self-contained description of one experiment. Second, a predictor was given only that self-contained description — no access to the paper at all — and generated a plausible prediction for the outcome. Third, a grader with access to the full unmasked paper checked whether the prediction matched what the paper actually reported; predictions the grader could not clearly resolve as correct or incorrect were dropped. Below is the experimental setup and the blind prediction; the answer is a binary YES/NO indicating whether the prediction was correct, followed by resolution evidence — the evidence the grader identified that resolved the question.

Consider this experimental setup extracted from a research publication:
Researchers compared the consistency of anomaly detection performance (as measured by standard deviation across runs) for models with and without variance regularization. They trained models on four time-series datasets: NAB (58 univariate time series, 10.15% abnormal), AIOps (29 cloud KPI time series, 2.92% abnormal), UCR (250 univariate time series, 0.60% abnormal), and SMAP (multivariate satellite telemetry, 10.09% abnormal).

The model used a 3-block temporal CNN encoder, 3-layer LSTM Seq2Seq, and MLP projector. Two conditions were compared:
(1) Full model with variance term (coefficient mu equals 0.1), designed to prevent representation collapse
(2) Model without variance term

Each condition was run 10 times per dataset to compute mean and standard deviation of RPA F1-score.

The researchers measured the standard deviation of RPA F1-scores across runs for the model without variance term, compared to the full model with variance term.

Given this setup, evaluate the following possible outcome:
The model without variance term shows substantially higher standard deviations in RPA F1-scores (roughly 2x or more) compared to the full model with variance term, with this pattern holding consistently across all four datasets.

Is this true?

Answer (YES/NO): NO